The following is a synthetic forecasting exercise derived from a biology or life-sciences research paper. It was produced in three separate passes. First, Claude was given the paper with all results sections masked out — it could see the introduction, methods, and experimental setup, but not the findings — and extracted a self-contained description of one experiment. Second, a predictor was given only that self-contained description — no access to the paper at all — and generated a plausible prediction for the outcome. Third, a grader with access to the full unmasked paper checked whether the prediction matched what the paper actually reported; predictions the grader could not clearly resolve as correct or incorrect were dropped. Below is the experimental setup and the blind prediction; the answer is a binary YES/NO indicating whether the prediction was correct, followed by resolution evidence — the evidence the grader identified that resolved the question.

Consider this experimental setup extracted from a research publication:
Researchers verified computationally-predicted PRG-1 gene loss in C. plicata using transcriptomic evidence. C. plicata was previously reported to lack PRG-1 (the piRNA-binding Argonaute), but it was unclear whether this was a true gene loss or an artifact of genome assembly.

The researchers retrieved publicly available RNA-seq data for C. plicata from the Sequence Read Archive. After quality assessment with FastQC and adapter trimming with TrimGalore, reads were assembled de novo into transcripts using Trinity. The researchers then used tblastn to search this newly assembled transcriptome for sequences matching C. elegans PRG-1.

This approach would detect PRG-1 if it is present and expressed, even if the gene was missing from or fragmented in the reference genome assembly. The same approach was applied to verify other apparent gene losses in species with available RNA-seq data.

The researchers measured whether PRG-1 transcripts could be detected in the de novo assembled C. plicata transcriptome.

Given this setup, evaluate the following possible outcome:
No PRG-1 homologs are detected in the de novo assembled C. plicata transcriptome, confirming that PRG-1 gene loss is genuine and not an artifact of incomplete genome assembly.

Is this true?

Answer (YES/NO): YES